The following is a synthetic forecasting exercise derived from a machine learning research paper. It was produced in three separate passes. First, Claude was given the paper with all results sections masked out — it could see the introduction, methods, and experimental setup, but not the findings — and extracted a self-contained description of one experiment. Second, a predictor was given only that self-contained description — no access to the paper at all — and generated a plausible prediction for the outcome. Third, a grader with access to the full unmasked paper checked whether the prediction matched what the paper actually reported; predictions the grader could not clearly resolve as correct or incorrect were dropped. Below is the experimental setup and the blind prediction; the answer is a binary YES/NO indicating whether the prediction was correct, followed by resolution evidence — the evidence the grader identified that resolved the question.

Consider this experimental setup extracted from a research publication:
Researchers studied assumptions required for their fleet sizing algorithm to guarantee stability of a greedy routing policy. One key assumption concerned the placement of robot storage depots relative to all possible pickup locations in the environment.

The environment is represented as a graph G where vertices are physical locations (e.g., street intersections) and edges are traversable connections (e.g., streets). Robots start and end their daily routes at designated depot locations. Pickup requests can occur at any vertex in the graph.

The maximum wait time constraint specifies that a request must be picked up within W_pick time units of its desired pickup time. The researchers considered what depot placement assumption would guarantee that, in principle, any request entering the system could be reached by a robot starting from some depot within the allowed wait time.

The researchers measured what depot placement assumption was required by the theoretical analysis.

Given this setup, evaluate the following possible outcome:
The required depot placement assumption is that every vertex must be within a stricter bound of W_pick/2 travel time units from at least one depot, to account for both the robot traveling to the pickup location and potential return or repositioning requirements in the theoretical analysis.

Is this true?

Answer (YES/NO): NO